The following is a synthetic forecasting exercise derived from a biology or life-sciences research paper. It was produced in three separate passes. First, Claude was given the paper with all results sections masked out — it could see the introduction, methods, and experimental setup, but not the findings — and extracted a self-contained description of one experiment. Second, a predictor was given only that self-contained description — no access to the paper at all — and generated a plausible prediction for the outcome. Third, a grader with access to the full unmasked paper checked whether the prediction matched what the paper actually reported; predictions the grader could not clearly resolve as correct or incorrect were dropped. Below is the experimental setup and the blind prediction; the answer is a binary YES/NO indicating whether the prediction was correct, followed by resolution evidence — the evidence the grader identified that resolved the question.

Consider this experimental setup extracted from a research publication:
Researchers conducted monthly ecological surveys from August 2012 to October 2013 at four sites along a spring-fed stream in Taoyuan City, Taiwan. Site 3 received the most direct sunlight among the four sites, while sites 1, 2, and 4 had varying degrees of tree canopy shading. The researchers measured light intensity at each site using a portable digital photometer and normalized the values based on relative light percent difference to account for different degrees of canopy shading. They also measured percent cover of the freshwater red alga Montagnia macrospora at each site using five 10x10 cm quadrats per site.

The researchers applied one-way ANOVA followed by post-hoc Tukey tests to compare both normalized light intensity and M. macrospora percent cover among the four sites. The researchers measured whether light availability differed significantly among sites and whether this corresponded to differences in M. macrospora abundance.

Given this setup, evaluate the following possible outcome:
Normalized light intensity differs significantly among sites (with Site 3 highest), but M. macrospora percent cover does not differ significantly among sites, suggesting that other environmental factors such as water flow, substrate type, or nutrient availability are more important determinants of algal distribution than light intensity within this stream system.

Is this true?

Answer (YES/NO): NO